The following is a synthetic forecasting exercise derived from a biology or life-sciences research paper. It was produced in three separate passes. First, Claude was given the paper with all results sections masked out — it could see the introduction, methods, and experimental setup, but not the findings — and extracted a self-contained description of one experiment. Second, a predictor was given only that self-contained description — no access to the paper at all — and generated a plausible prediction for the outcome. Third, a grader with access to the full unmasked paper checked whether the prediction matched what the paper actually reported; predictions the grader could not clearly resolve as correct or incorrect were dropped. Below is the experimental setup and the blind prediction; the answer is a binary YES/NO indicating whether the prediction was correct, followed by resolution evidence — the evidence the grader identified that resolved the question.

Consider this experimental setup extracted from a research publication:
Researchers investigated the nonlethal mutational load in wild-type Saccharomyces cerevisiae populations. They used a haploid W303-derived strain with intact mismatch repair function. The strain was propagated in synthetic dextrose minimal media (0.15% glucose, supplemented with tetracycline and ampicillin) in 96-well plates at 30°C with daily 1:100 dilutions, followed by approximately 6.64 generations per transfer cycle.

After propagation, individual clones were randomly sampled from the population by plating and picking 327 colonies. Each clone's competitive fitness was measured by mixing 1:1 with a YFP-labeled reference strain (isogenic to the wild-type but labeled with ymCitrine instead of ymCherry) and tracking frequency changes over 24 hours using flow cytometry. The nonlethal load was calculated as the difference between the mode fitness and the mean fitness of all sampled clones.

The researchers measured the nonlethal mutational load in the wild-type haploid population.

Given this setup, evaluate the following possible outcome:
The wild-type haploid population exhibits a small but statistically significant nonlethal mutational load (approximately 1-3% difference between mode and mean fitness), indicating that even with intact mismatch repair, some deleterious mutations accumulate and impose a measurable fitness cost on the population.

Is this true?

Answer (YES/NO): NO